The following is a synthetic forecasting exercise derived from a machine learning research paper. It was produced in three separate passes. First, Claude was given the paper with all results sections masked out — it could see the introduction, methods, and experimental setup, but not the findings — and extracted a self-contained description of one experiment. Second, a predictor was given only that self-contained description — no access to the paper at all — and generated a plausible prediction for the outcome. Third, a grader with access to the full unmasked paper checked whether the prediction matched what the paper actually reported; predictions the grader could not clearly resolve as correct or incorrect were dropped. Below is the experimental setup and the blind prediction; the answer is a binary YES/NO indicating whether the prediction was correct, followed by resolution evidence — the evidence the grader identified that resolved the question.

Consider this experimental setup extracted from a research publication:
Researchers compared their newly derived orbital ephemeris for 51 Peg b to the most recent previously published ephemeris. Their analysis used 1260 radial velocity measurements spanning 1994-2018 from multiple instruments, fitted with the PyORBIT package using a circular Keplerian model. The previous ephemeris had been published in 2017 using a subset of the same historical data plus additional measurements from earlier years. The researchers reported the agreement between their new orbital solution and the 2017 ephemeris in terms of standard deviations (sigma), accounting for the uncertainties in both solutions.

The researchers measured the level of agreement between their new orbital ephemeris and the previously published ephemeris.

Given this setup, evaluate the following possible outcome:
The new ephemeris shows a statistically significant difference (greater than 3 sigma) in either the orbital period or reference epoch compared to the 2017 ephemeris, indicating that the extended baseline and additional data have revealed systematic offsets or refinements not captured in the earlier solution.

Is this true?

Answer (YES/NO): NO